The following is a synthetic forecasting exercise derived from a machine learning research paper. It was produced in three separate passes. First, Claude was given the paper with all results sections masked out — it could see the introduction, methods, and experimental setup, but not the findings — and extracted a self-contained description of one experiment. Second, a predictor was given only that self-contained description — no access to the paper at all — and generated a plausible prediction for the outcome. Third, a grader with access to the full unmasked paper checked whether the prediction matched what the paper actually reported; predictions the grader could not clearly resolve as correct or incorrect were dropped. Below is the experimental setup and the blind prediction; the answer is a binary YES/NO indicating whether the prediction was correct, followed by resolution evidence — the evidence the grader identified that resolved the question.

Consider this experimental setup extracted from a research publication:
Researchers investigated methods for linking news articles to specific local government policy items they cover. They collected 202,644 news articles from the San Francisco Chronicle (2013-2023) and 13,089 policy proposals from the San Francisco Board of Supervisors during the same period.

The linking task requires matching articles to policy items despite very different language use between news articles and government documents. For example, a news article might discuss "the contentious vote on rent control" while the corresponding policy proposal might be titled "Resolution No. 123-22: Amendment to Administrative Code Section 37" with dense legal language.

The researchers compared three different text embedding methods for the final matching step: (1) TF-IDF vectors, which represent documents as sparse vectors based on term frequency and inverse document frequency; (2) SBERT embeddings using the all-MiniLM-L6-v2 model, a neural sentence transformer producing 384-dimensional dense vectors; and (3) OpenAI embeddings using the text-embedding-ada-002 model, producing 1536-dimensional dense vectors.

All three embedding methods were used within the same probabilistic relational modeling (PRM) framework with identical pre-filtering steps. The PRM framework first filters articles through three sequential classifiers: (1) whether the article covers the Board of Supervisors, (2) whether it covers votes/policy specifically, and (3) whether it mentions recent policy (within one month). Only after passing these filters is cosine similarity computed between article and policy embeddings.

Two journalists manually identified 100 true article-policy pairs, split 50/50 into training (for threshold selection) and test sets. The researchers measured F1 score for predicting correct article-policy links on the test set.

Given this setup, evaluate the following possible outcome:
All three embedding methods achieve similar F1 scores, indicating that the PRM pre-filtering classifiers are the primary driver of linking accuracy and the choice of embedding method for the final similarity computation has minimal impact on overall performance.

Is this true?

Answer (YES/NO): NO